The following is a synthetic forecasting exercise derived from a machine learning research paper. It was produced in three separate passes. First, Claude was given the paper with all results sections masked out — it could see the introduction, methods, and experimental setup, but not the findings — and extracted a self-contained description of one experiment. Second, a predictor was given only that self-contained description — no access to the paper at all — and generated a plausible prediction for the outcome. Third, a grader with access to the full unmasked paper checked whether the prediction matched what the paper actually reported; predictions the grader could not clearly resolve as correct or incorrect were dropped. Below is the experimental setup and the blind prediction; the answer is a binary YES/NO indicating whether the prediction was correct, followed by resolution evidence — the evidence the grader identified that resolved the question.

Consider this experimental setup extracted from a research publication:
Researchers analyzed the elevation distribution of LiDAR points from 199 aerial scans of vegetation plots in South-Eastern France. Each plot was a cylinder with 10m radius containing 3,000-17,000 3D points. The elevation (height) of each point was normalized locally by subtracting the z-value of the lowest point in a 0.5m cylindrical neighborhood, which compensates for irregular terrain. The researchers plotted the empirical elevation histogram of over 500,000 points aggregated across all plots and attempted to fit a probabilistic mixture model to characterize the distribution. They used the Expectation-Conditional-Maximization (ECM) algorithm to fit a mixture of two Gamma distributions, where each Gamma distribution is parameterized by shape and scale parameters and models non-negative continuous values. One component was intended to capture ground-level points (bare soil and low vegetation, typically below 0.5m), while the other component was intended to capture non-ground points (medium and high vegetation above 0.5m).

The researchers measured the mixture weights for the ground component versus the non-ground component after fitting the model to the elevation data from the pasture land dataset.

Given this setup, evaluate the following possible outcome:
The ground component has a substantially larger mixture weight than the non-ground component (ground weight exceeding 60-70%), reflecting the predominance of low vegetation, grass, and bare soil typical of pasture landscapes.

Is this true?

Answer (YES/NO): NO